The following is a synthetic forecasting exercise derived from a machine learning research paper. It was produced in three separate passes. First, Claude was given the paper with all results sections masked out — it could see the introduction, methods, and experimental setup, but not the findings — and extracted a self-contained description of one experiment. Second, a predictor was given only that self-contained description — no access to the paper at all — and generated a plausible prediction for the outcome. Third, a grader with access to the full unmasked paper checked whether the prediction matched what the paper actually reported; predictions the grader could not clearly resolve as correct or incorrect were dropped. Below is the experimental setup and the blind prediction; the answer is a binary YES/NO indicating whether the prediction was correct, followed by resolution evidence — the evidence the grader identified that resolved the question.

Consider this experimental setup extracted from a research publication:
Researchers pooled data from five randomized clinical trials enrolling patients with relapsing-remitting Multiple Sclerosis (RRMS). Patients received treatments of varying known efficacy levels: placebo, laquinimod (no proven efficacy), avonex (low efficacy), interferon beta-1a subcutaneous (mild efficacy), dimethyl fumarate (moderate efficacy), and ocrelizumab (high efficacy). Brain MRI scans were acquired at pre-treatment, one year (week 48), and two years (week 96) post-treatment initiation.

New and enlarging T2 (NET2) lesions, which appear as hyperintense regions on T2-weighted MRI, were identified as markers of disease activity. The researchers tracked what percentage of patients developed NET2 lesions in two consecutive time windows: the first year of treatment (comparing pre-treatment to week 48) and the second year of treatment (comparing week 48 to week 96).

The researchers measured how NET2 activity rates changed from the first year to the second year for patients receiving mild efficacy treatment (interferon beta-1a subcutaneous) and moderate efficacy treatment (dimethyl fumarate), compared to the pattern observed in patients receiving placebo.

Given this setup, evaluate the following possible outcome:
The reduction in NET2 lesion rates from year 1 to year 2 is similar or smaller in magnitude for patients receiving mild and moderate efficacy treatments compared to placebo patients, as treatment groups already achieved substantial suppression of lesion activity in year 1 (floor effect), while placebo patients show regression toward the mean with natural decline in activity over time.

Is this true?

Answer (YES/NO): NO